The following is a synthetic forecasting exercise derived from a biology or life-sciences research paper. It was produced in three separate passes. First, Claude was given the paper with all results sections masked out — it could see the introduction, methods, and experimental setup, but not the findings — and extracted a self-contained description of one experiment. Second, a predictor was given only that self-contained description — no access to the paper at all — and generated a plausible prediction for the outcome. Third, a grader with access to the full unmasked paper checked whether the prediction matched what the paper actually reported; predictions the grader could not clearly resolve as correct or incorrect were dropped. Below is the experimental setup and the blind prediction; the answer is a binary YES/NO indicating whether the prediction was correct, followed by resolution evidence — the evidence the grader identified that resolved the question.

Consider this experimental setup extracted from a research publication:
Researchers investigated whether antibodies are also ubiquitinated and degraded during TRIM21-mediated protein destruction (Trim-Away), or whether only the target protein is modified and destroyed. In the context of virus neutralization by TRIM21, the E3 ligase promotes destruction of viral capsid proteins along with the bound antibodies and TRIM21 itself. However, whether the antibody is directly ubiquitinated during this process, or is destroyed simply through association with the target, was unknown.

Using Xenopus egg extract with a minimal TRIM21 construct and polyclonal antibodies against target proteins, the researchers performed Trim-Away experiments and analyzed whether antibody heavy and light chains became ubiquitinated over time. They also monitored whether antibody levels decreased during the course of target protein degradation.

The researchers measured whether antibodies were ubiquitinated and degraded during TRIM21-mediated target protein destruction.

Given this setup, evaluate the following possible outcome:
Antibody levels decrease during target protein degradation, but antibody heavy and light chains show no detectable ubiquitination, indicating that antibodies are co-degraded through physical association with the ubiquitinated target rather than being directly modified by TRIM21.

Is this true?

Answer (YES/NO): NO